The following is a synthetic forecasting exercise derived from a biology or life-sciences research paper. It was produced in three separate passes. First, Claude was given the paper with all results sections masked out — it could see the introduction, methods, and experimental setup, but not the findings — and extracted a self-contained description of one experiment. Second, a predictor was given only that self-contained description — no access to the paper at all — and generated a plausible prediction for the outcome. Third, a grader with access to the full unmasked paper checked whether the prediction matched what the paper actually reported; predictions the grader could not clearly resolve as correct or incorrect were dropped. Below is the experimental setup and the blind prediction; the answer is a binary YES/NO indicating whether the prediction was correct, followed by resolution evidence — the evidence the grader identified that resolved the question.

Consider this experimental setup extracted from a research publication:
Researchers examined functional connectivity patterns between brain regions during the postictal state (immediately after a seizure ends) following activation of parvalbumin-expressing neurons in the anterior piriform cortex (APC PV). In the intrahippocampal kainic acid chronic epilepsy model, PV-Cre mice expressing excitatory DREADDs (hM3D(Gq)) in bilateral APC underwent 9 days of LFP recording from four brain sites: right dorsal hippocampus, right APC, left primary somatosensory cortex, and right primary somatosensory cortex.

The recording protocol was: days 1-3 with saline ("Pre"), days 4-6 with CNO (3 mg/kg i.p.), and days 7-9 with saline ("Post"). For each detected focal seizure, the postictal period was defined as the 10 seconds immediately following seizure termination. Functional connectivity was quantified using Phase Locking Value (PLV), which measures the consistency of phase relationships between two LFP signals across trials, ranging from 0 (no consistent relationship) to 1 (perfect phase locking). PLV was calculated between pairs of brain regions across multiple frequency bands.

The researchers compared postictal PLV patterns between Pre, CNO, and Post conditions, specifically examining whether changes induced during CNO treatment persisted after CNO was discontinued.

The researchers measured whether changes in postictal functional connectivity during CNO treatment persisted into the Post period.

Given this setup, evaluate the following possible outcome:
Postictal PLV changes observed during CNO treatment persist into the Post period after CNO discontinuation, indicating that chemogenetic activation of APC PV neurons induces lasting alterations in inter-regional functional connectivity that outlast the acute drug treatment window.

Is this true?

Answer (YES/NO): NO